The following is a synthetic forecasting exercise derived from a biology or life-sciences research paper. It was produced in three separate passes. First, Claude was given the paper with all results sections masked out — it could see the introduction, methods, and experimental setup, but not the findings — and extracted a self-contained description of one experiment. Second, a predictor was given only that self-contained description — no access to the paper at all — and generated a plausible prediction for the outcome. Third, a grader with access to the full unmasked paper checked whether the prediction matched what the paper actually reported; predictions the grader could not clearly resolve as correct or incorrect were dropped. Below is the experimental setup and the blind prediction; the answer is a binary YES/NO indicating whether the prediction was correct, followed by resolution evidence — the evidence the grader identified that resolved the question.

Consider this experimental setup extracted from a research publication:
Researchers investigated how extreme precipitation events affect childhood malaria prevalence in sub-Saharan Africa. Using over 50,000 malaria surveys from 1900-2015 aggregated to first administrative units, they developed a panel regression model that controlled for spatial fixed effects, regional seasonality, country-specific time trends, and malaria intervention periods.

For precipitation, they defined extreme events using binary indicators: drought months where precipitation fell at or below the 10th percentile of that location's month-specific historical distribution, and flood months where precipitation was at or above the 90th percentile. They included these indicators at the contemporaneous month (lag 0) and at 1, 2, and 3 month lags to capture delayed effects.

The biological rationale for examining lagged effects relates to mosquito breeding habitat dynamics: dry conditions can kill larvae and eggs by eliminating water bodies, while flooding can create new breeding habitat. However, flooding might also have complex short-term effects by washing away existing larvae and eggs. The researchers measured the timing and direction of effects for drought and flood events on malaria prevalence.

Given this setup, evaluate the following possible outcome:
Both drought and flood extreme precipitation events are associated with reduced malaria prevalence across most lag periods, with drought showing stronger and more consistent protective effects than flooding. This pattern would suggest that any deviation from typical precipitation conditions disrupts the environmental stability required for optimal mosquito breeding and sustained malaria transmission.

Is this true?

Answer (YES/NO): NO